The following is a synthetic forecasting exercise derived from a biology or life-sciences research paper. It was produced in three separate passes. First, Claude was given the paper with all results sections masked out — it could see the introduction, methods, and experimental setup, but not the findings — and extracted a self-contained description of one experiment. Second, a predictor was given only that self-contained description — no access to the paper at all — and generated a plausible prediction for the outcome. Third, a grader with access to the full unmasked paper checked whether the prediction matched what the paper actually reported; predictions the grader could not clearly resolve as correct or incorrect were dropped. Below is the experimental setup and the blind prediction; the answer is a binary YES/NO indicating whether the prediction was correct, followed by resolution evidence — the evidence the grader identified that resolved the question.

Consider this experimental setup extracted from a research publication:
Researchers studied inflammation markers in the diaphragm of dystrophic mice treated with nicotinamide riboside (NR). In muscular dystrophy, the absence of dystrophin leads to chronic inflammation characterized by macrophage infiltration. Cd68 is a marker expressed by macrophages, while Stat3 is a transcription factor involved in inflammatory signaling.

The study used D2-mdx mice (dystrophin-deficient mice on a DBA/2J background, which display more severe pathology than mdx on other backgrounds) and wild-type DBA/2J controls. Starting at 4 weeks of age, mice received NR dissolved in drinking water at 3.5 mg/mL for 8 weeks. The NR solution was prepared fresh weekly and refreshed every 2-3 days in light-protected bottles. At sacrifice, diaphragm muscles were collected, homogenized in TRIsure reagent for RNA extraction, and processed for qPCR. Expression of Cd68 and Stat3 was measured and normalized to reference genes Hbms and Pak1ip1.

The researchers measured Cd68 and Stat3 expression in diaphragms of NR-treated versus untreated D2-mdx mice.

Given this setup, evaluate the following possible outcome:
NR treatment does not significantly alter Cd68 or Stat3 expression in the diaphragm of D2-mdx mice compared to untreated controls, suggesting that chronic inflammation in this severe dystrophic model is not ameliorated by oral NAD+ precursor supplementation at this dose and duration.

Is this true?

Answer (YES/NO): YES